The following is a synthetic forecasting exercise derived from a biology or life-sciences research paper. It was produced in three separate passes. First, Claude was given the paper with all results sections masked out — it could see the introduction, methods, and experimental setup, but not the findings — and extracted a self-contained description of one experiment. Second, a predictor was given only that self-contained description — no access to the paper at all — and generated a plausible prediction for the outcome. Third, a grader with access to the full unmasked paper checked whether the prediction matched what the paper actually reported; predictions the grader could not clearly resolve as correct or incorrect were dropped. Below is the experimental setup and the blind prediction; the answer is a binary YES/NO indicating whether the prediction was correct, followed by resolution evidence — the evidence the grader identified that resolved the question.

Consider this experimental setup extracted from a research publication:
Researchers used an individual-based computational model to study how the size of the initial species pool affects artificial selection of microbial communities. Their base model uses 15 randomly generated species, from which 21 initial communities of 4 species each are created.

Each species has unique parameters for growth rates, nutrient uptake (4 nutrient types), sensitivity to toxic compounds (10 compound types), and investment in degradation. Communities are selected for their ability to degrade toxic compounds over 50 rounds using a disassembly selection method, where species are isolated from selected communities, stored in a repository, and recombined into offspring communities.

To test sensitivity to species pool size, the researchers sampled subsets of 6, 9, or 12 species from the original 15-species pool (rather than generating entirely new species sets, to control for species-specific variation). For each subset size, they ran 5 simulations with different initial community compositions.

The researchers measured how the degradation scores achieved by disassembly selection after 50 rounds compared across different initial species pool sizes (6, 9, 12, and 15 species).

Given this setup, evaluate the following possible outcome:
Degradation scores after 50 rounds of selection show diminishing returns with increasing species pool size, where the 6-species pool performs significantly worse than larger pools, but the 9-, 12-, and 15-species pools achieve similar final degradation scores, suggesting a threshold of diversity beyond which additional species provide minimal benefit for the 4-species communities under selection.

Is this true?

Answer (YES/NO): NO